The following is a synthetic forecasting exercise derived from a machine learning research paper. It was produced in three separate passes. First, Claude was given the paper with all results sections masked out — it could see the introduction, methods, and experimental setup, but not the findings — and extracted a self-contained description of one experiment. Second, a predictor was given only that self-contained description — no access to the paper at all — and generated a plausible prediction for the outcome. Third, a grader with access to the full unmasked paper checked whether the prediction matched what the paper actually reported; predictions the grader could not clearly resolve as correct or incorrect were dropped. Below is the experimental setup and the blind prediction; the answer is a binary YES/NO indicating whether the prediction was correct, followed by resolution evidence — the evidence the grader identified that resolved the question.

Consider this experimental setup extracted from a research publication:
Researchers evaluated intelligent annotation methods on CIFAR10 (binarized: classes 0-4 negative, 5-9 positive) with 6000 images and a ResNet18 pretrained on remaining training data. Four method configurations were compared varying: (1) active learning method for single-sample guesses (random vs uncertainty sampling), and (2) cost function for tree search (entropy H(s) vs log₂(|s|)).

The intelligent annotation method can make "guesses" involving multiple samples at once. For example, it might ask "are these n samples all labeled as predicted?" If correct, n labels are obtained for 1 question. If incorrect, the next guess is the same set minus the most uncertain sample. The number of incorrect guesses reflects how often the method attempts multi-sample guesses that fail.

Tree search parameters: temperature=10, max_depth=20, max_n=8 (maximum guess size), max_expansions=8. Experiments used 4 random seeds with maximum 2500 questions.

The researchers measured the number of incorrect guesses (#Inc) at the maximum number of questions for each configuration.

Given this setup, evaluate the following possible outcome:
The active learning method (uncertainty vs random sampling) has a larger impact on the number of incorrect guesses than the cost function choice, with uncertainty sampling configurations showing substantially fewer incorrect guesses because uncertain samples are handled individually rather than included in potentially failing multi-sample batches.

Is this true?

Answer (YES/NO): NO